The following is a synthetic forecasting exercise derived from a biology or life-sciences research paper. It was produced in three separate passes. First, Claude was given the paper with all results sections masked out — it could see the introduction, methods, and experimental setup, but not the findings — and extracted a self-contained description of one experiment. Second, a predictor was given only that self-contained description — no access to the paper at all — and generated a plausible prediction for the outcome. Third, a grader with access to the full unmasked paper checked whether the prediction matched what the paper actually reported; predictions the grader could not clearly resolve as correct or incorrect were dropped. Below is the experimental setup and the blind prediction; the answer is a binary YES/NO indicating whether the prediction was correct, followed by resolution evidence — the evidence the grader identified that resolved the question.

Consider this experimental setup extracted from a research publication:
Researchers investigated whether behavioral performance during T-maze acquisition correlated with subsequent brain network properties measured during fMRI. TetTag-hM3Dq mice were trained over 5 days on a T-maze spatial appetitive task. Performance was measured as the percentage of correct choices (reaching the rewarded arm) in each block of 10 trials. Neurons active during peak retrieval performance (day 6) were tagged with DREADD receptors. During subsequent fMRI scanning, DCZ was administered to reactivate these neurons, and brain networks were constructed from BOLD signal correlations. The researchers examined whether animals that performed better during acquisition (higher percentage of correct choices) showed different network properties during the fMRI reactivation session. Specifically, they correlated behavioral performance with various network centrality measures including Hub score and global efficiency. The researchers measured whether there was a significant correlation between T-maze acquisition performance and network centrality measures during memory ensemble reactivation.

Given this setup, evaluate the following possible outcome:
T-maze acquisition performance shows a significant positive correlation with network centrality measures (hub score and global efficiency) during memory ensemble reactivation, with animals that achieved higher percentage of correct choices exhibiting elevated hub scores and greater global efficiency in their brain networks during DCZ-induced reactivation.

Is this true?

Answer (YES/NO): NO